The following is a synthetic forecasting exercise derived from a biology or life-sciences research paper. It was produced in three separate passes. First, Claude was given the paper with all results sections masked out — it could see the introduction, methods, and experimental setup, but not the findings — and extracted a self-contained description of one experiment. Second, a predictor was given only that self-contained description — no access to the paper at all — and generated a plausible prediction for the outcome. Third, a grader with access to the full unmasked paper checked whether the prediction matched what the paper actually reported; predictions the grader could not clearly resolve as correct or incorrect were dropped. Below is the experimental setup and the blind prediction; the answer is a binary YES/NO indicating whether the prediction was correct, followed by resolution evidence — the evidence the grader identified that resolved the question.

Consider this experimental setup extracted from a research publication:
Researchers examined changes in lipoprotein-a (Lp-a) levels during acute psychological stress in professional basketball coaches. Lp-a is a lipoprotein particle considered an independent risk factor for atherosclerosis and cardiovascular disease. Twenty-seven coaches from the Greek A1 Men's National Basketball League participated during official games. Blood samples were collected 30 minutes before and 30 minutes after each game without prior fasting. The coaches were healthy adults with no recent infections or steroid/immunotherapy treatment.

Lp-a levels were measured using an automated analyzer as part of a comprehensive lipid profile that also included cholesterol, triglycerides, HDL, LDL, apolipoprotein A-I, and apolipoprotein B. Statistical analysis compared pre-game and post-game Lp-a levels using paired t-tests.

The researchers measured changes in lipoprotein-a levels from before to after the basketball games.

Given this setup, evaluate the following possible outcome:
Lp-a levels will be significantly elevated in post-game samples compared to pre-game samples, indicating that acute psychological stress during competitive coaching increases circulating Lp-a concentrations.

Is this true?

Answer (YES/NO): NO